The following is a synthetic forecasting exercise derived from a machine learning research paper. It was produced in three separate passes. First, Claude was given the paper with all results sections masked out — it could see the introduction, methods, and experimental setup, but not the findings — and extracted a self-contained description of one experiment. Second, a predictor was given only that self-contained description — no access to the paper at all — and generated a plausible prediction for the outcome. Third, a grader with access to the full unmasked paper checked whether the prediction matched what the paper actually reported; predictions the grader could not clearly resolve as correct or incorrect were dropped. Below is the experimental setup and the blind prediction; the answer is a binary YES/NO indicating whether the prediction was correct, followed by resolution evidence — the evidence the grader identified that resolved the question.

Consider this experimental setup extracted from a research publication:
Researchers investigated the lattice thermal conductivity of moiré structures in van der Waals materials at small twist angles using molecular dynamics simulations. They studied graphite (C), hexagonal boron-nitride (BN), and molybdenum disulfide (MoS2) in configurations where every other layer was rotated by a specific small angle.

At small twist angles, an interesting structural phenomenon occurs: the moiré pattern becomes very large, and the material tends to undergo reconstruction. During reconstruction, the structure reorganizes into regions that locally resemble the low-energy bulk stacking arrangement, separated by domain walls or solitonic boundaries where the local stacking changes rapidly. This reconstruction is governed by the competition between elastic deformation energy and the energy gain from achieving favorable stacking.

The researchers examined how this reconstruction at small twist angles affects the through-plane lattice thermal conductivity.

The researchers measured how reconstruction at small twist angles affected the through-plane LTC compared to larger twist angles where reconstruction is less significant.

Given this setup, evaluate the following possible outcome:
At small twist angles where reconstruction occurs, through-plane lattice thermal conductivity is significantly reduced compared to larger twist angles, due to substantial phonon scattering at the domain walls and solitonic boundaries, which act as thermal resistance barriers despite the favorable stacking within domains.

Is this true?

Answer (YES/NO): NO